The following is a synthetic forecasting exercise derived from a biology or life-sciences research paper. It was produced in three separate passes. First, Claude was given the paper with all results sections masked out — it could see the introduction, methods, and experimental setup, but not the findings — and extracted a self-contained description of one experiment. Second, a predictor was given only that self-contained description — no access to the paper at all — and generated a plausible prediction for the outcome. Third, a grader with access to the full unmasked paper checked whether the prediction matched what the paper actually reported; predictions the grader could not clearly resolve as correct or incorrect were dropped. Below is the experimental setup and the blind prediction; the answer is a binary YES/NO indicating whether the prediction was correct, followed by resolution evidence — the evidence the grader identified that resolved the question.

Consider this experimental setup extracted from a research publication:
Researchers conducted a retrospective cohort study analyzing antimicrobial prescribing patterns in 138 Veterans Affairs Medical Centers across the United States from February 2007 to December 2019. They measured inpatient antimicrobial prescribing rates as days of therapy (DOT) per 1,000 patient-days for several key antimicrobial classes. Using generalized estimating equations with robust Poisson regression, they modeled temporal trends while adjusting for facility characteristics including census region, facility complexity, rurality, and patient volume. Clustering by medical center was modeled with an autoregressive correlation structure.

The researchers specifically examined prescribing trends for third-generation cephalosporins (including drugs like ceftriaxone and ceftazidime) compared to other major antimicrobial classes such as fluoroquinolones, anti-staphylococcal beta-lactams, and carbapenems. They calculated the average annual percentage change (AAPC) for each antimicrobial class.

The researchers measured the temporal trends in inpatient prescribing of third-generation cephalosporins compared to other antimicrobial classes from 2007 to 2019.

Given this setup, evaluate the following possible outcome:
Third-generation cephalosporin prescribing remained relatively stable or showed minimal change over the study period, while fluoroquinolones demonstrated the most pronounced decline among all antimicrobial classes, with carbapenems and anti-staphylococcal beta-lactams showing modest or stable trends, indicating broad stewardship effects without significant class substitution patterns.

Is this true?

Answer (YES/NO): NO